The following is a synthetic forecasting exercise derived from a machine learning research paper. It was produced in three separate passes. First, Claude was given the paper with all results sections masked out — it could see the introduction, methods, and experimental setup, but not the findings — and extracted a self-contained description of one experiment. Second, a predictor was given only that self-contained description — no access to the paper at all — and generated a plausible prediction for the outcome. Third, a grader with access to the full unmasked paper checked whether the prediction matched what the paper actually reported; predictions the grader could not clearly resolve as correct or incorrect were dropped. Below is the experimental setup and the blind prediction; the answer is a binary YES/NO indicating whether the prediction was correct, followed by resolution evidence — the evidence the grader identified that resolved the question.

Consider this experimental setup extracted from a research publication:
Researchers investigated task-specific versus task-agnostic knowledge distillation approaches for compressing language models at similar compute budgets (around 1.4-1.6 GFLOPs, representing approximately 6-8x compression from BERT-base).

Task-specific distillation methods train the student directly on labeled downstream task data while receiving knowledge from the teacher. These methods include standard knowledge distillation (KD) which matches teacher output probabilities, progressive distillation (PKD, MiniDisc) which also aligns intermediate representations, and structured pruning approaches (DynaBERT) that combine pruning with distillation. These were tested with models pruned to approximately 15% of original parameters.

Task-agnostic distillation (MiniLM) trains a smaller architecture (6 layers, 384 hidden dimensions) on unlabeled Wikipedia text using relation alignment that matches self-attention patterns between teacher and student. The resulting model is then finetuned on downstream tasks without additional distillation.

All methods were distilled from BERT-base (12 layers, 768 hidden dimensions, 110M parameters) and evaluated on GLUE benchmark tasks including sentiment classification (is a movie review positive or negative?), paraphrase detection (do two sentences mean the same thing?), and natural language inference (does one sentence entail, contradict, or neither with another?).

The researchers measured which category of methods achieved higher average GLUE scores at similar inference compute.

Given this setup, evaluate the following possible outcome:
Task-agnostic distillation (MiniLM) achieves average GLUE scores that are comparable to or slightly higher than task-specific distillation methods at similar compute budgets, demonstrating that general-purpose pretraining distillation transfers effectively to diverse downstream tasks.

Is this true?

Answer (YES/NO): YES